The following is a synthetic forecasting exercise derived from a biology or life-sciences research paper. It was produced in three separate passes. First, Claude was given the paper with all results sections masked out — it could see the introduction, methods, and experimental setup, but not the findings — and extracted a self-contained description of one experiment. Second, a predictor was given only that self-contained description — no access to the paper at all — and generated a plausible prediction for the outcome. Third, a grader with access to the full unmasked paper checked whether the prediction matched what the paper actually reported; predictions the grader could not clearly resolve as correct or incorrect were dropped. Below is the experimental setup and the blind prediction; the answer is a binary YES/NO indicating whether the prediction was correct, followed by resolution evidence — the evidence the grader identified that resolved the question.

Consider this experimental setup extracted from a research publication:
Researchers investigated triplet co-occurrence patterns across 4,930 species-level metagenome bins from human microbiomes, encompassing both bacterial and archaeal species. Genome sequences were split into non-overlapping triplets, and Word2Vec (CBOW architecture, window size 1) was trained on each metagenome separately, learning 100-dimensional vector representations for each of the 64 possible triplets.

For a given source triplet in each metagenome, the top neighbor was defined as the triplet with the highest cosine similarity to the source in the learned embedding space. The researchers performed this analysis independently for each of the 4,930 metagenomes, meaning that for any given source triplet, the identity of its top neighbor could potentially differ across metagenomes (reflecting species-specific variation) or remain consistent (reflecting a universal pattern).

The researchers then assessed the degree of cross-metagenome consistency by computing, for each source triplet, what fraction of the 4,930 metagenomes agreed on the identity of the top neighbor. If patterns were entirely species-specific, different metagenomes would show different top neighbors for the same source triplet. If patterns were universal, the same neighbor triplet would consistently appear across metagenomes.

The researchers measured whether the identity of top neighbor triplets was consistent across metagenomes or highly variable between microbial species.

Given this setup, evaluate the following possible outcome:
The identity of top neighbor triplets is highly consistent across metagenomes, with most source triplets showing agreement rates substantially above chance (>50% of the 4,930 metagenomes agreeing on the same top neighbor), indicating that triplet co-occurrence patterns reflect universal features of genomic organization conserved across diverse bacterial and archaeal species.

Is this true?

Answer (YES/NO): NO